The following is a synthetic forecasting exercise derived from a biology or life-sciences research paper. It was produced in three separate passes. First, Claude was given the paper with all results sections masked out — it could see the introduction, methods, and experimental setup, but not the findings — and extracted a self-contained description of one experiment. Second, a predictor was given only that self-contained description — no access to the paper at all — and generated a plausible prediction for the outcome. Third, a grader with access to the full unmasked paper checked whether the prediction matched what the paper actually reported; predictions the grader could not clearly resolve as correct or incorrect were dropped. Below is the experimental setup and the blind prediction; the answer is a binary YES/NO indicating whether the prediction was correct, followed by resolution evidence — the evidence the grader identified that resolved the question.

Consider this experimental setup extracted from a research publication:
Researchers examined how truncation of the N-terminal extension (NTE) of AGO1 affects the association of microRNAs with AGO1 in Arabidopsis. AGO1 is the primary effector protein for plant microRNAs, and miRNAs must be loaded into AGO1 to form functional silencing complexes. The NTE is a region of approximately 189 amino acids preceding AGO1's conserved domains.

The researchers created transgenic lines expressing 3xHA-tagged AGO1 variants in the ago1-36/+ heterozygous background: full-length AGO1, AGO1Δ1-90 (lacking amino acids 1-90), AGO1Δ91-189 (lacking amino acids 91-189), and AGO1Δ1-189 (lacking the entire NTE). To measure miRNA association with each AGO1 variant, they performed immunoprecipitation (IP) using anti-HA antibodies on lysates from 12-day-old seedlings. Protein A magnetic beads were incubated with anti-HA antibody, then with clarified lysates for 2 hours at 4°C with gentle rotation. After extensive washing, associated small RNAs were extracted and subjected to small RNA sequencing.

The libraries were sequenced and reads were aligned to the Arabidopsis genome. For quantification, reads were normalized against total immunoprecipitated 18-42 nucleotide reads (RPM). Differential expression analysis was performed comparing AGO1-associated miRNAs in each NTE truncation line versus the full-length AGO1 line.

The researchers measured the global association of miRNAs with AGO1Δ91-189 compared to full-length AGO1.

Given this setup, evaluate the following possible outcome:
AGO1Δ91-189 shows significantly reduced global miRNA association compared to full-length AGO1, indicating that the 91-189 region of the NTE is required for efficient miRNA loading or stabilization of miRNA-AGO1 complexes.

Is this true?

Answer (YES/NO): YES